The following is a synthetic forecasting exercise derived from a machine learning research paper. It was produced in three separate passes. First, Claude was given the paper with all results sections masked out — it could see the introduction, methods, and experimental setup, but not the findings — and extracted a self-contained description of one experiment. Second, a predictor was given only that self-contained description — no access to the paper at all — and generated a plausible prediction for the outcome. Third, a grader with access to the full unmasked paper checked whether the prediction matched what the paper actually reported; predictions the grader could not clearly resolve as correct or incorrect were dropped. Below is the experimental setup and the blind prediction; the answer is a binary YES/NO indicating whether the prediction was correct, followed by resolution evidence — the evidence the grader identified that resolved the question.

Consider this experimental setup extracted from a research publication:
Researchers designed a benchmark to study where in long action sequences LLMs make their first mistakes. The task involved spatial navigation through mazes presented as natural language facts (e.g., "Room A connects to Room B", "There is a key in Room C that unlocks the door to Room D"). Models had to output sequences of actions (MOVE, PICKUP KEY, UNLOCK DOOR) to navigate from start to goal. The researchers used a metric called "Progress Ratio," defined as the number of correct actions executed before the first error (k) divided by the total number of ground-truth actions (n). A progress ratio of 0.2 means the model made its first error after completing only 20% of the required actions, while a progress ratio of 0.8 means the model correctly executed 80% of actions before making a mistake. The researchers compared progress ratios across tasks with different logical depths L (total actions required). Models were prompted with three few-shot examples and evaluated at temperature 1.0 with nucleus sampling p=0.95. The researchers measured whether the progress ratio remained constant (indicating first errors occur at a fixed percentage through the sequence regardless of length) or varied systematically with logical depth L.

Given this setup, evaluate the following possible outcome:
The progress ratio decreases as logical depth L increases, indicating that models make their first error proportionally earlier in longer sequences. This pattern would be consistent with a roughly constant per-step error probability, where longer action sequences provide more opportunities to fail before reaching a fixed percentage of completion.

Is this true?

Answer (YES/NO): NO